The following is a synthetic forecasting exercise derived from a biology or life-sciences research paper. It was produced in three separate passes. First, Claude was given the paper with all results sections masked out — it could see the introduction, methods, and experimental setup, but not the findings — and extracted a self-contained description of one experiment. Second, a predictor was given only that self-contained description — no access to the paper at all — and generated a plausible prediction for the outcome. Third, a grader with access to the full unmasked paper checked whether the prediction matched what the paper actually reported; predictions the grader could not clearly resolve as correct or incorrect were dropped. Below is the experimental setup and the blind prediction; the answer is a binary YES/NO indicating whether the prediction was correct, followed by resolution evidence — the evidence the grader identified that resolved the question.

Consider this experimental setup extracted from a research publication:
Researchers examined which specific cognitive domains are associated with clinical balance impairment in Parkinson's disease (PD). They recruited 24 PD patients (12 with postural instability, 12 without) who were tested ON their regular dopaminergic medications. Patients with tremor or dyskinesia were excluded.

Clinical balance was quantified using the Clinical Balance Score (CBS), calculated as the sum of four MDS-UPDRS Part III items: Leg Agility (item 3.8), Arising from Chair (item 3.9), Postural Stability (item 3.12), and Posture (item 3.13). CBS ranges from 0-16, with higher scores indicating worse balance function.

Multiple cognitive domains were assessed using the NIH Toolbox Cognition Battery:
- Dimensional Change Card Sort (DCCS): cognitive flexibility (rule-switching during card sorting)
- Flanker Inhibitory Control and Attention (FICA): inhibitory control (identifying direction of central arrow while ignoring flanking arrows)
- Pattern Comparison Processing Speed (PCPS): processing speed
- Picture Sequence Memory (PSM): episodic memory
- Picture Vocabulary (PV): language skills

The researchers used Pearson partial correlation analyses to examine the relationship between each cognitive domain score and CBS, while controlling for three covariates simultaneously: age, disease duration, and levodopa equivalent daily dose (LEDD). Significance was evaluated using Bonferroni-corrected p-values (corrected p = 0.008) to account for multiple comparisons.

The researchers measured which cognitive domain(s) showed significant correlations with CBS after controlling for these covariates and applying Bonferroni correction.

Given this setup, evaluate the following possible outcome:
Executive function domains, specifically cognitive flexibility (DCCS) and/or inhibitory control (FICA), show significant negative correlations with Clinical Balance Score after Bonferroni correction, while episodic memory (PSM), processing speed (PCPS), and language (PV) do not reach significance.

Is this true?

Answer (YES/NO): YES